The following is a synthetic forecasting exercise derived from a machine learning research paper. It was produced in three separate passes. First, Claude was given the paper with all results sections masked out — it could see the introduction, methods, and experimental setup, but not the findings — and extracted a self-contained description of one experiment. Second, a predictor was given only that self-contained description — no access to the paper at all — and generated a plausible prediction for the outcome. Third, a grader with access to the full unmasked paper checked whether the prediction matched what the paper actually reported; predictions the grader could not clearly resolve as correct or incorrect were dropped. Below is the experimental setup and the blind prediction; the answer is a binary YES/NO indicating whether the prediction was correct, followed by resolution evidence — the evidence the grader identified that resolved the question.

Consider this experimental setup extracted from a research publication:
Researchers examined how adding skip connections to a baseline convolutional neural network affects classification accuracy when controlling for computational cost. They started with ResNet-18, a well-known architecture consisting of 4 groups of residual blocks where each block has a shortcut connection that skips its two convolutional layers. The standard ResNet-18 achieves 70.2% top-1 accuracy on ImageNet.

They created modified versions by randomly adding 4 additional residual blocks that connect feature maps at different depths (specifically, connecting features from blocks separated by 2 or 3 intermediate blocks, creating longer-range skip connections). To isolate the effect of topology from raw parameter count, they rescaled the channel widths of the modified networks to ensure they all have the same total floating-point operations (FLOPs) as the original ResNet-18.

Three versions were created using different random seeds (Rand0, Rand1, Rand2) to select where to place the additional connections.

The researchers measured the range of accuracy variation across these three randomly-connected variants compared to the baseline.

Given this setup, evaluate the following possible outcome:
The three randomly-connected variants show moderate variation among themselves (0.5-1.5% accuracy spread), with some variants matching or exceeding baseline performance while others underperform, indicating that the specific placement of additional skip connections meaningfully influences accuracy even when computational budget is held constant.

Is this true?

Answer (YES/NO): NO